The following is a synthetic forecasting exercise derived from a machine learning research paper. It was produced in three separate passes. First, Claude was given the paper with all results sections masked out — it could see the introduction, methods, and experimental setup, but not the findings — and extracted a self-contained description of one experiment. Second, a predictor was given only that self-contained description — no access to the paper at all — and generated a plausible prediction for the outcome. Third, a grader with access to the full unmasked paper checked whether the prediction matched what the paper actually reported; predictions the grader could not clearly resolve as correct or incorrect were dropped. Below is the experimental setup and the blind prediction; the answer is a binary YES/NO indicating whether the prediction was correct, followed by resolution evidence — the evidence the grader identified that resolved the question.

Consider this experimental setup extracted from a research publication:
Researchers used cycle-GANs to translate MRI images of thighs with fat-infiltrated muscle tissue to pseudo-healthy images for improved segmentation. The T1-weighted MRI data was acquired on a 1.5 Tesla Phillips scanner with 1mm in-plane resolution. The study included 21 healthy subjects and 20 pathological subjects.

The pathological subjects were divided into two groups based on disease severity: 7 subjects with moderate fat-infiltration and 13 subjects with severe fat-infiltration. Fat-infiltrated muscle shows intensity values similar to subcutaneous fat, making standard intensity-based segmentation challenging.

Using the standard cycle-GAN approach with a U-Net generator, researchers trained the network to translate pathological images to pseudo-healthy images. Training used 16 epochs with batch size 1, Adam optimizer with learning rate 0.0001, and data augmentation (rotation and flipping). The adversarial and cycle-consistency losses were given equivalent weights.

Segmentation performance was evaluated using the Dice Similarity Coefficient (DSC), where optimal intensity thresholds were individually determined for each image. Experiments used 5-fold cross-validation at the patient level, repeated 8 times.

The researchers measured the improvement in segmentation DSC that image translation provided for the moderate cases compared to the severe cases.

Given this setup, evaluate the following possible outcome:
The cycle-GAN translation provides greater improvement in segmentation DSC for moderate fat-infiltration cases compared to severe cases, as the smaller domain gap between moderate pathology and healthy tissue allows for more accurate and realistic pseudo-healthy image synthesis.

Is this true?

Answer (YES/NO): NO